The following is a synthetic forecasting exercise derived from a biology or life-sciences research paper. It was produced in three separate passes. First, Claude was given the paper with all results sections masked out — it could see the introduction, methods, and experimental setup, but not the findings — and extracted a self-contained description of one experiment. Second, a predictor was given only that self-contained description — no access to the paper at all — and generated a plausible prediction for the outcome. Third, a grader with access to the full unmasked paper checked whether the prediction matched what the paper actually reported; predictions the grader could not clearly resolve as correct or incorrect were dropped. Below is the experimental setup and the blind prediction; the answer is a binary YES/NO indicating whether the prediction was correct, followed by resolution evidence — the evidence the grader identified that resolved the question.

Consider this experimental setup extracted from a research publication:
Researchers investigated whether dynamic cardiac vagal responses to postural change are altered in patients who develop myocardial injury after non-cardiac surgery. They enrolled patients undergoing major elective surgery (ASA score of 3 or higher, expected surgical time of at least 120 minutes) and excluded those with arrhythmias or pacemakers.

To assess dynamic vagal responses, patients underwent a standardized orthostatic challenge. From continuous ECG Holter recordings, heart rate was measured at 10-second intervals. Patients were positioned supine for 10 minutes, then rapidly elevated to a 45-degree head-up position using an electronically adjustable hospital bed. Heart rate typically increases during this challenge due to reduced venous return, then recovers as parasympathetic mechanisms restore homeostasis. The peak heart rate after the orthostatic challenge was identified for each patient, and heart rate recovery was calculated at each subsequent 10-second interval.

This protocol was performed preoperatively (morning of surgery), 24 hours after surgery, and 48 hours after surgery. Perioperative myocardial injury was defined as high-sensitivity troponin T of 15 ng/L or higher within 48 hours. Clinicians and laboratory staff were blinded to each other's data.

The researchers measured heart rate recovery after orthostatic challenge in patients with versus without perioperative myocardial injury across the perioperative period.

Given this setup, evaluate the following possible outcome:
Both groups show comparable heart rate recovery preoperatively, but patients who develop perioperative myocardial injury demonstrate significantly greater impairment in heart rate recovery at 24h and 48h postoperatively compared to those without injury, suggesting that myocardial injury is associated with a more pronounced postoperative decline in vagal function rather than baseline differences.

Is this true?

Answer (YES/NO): NO